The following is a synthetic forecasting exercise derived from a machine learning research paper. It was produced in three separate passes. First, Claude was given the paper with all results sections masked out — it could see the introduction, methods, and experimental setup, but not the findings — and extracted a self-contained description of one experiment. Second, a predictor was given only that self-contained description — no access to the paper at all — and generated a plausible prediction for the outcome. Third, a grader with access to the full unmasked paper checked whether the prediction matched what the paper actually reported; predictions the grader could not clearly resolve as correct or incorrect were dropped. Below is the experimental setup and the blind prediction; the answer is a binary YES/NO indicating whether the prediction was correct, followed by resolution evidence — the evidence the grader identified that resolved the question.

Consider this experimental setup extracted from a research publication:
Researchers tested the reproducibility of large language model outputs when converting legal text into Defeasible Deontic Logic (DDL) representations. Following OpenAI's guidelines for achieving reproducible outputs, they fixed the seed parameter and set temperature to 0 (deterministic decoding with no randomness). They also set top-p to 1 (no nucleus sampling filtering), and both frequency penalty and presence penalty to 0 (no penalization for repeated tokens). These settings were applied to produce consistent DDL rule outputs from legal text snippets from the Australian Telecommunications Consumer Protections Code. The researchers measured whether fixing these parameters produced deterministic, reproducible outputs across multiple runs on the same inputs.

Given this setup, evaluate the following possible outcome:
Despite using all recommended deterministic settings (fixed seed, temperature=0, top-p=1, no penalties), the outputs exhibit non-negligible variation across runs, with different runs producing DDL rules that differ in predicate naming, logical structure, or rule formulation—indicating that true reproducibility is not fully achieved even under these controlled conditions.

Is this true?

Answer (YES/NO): YES